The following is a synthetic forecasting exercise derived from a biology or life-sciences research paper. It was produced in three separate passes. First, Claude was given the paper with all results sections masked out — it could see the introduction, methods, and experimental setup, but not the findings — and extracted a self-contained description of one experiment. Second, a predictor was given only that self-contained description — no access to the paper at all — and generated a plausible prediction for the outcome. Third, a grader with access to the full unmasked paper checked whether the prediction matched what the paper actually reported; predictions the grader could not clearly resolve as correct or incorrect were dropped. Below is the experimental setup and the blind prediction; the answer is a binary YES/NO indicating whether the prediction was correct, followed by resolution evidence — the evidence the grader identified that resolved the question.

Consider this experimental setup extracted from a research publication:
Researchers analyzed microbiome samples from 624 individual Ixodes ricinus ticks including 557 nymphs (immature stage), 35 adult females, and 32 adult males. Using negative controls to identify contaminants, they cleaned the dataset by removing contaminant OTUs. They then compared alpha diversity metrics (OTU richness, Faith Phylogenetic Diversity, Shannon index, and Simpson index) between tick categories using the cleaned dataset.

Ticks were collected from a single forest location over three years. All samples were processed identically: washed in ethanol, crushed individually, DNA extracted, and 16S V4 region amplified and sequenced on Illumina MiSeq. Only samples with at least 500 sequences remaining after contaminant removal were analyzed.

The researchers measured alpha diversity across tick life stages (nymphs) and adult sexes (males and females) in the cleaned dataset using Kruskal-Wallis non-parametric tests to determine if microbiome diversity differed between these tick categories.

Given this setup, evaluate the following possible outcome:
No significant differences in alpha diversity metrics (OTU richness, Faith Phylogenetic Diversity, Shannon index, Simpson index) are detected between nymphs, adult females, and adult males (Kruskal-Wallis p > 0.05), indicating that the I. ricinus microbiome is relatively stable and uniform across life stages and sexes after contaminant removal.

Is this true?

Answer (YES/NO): NO